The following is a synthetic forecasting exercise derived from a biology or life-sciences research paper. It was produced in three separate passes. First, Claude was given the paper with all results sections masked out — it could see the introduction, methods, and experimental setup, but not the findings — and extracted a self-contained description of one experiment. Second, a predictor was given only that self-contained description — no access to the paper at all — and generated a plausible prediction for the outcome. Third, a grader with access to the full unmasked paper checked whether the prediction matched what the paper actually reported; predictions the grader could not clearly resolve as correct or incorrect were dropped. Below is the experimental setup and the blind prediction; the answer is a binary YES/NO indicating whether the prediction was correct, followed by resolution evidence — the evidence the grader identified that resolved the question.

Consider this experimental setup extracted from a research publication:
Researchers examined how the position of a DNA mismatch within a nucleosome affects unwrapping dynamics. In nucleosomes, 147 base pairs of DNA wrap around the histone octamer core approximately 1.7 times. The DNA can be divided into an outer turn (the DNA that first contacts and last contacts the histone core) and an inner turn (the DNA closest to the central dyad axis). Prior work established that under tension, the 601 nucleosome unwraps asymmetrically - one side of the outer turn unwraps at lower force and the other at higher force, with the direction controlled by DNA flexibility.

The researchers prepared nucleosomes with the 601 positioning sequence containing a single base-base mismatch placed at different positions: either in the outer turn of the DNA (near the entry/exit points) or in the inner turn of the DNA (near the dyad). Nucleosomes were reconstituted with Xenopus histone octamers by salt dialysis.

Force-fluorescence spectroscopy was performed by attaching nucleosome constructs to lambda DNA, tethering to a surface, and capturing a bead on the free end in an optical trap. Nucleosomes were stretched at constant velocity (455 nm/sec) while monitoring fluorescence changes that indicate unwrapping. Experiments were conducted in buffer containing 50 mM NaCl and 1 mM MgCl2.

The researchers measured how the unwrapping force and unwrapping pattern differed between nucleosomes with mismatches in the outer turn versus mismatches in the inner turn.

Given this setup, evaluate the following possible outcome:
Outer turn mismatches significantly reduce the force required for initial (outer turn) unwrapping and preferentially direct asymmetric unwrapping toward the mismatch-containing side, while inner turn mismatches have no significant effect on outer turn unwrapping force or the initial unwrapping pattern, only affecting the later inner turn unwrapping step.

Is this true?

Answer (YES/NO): NO